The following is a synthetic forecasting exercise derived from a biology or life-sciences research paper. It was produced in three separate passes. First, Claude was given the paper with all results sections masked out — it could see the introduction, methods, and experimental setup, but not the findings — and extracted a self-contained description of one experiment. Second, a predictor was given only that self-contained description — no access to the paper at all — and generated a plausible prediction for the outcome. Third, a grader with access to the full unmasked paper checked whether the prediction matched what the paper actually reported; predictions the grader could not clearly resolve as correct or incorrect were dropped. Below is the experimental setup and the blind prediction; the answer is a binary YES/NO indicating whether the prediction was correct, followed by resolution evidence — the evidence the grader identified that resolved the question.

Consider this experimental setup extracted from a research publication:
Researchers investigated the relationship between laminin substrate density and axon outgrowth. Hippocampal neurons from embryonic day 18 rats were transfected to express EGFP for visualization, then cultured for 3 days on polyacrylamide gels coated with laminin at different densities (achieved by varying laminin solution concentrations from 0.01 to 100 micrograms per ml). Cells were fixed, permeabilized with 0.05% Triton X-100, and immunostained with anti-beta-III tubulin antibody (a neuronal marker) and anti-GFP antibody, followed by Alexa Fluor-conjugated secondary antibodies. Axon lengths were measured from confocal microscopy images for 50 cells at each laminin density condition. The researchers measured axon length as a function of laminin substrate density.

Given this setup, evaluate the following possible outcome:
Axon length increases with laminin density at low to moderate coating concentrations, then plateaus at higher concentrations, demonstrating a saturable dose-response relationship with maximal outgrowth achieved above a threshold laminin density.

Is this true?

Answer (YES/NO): NO